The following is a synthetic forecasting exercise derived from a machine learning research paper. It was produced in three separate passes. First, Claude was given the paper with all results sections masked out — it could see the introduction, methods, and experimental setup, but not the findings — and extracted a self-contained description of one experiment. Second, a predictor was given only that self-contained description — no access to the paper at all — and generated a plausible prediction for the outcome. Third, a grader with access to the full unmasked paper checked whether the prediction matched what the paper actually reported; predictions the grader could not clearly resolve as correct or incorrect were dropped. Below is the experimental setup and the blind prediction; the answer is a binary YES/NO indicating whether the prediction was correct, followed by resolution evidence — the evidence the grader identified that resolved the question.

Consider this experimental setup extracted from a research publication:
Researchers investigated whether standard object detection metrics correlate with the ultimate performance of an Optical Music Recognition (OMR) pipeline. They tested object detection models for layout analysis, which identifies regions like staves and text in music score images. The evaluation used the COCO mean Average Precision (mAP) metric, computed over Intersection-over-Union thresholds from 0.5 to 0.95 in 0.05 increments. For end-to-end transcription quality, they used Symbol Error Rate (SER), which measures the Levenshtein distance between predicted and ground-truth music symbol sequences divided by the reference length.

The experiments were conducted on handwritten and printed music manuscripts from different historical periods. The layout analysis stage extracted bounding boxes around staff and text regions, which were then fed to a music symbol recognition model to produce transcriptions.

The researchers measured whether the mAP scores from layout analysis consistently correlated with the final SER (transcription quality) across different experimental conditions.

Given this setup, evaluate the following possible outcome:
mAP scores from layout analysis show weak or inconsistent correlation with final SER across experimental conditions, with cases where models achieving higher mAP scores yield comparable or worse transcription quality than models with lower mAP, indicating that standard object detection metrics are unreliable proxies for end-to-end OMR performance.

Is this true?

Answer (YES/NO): YES